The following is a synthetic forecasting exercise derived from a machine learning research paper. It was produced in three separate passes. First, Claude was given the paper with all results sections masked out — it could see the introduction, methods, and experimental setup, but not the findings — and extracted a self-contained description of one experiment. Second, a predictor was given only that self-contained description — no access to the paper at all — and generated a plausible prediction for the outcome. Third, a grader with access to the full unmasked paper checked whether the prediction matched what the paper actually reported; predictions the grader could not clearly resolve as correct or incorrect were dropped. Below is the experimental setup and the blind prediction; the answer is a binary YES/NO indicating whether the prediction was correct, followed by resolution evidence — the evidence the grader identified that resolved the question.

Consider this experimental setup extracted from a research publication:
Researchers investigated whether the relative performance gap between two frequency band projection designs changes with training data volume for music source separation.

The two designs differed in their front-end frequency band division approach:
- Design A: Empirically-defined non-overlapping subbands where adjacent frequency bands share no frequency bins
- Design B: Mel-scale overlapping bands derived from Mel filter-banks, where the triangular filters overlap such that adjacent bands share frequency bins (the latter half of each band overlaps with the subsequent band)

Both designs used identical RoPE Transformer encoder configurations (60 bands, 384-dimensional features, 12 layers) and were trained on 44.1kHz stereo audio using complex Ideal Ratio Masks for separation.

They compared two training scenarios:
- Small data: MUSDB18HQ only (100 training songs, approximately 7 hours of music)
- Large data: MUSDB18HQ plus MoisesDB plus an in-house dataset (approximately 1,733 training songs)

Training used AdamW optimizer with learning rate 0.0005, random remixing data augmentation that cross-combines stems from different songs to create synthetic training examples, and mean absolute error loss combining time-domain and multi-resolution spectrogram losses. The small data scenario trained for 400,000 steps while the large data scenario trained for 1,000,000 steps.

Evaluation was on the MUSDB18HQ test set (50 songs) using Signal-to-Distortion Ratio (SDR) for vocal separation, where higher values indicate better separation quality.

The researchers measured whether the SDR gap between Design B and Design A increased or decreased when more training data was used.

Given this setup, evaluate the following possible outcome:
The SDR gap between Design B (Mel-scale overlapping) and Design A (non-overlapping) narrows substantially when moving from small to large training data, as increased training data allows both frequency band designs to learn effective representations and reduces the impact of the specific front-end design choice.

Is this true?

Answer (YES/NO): NO